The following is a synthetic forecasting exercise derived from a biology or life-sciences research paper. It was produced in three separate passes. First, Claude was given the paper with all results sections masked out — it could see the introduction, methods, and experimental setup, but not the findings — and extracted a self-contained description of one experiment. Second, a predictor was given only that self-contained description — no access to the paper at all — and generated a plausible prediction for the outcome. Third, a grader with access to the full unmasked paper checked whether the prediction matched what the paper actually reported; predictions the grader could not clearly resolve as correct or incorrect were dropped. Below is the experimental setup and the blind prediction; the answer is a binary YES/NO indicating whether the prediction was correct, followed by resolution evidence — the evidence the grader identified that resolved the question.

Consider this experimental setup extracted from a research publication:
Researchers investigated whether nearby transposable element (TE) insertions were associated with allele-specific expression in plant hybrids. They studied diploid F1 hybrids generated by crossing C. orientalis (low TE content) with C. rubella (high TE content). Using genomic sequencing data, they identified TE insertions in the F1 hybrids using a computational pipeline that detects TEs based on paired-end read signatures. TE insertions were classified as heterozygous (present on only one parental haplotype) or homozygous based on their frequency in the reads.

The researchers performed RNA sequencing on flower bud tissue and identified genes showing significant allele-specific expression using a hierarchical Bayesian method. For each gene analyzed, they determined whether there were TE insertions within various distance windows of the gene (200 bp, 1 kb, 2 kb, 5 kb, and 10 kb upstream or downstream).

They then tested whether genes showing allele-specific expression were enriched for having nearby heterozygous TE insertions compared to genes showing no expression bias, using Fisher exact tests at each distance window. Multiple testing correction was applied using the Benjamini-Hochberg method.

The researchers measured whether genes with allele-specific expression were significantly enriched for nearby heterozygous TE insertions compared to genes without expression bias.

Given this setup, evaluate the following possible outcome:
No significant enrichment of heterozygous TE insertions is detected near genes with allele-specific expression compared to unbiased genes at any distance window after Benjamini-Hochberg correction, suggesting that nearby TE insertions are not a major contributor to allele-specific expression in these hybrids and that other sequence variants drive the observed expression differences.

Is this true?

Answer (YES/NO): YES